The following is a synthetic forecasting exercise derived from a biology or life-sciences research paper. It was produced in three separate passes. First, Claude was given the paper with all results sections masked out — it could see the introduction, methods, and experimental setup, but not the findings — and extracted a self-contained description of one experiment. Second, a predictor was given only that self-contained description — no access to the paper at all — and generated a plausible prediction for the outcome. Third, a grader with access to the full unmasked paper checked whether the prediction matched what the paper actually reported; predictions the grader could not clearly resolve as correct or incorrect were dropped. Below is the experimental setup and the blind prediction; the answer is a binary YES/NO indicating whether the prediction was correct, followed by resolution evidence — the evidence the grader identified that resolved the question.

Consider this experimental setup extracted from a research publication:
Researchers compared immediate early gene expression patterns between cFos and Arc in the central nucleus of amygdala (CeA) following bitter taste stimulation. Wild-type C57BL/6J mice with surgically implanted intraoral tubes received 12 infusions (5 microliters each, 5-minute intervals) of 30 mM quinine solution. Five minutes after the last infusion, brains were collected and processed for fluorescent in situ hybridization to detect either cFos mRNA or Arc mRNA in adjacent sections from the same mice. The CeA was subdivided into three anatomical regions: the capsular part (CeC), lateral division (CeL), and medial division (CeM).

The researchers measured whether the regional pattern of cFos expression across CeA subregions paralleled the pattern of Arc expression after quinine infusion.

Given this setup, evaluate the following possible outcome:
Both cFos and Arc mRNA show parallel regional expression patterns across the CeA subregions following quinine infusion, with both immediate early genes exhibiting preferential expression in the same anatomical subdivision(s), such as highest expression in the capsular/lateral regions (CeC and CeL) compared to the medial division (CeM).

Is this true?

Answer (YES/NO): NO